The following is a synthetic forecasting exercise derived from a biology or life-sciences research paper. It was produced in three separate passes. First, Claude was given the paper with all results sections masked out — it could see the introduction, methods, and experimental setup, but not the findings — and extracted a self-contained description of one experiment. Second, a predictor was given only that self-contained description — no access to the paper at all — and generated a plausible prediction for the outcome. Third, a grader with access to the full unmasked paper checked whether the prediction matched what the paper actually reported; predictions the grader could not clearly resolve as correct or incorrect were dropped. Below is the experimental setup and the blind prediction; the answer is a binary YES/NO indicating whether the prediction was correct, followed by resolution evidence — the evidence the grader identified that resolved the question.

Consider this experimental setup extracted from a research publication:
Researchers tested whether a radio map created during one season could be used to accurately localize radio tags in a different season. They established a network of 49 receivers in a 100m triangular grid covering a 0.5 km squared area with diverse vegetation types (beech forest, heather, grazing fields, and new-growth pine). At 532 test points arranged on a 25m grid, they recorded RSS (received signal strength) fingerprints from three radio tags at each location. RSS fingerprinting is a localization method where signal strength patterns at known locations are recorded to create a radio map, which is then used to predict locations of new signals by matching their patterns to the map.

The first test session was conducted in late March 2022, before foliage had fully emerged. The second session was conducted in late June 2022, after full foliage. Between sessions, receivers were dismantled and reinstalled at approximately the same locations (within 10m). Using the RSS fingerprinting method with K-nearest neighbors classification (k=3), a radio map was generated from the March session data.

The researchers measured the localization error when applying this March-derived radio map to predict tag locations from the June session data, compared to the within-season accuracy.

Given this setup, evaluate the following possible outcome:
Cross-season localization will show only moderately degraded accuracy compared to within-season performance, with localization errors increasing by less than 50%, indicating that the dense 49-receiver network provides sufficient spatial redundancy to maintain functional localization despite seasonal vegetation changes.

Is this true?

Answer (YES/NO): NO